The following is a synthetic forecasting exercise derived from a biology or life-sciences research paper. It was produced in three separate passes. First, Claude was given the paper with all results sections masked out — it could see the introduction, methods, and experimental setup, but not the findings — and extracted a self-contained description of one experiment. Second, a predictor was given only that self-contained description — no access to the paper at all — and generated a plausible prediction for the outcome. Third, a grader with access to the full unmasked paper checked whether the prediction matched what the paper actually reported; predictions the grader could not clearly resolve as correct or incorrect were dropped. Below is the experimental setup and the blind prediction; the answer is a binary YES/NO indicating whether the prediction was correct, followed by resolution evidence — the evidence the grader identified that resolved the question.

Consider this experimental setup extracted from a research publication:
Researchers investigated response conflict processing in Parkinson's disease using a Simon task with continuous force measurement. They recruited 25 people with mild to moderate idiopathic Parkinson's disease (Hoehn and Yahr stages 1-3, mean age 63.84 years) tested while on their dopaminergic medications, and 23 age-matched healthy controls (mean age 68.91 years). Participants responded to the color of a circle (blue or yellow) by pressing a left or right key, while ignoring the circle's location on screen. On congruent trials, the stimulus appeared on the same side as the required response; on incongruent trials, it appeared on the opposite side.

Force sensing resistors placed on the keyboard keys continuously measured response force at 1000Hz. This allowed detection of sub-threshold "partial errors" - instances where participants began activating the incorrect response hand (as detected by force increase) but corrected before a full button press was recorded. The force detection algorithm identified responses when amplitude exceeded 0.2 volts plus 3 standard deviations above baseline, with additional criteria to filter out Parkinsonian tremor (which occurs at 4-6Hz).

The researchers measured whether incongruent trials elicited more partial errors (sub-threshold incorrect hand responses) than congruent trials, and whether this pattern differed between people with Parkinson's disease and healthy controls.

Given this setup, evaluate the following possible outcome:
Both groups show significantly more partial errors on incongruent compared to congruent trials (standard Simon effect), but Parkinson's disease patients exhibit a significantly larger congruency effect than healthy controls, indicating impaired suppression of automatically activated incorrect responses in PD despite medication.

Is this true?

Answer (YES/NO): NO